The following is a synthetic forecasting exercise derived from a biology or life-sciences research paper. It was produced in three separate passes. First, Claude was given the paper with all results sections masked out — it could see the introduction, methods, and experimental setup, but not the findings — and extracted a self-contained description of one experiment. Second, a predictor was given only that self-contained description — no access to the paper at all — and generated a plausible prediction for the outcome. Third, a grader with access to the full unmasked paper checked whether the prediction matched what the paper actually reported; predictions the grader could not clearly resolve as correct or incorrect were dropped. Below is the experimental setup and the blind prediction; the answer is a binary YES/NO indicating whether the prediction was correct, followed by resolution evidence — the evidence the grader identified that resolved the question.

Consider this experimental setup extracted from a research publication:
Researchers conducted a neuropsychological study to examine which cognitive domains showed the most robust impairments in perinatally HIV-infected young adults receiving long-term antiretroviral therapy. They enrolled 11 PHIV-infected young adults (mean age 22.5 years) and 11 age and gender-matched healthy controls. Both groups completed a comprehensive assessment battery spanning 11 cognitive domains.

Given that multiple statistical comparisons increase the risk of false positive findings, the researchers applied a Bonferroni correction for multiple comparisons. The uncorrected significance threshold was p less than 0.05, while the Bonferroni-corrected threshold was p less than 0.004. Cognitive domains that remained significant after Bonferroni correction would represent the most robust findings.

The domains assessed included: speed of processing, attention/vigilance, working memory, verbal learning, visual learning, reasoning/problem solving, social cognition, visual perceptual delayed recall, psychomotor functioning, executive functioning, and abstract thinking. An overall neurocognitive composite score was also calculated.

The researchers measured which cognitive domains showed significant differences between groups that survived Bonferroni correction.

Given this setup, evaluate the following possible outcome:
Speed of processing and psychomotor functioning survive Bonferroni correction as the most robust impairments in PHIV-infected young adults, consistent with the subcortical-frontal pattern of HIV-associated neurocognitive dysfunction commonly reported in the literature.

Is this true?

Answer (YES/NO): NO